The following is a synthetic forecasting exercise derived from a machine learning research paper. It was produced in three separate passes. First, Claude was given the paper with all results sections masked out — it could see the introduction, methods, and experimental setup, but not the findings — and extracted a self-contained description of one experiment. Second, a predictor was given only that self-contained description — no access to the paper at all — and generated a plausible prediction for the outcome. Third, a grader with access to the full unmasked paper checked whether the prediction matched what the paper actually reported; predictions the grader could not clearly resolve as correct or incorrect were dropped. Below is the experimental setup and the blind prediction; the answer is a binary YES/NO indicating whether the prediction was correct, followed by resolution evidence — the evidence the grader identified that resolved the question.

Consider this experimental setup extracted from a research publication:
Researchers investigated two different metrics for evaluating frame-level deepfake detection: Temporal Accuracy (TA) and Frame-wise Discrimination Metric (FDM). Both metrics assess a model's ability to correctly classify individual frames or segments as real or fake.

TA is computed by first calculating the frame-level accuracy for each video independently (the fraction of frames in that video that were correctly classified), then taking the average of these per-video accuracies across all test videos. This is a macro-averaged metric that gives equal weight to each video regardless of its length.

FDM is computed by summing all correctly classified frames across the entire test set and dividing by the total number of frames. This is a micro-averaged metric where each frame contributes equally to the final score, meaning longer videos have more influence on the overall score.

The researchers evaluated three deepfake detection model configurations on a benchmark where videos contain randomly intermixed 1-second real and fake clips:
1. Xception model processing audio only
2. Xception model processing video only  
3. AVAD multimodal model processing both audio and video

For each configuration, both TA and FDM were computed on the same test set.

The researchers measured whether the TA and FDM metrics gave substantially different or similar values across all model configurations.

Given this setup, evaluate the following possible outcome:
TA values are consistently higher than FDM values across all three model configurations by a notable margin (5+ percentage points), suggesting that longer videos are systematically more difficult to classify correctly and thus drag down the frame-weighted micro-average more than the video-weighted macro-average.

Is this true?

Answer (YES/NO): NO